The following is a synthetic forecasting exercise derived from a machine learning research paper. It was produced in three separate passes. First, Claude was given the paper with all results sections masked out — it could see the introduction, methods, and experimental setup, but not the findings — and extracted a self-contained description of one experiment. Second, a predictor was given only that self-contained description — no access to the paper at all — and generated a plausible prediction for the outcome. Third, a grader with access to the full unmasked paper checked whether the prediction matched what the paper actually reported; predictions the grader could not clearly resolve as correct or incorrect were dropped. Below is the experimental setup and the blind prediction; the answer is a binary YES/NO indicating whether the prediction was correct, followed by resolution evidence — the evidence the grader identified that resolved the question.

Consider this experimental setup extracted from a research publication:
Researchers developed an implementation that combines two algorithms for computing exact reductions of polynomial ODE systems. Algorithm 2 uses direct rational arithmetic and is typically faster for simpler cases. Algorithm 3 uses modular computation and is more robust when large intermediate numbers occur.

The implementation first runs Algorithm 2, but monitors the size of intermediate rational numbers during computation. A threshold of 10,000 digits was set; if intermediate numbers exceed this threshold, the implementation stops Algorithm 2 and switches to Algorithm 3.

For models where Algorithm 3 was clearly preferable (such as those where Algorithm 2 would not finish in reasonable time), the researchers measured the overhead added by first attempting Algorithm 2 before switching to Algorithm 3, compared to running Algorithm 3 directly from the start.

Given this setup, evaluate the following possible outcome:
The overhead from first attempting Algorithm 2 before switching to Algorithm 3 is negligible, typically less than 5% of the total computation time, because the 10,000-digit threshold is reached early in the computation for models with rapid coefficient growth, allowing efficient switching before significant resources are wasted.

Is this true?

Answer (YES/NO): NO